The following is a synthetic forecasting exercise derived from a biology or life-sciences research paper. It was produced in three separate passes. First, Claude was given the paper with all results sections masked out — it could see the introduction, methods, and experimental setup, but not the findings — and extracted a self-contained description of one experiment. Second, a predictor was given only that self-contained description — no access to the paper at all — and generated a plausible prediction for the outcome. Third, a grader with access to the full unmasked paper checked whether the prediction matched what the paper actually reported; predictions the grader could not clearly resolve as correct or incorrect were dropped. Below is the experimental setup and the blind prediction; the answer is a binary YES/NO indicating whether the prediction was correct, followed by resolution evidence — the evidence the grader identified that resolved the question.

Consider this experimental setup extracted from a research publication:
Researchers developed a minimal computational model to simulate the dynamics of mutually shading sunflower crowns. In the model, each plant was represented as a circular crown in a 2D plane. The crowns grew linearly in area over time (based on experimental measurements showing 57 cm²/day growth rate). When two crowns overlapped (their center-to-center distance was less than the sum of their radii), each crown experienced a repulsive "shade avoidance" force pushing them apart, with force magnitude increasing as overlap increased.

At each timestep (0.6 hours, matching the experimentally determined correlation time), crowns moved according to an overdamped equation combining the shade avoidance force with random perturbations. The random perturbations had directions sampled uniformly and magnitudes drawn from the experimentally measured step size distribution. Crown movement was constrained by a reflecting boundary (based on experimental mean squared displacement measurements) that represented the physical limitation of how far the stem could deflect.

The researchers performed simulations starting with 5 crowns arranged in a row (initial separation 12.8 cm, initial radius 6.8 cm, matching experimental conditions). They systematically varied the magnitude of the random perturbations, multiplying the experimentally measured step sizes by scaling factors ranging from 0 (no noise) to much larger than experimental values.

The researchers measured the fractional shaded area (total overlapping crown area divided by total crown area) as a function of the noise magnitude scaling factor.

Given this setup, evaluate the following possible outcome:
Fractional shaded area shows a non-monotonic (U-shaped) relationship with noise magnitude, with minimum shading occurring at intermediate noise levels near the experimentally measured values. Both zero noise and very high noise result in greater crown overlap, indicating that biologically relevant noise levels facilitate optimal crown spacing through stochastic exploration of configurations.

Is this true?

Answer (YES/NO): YES